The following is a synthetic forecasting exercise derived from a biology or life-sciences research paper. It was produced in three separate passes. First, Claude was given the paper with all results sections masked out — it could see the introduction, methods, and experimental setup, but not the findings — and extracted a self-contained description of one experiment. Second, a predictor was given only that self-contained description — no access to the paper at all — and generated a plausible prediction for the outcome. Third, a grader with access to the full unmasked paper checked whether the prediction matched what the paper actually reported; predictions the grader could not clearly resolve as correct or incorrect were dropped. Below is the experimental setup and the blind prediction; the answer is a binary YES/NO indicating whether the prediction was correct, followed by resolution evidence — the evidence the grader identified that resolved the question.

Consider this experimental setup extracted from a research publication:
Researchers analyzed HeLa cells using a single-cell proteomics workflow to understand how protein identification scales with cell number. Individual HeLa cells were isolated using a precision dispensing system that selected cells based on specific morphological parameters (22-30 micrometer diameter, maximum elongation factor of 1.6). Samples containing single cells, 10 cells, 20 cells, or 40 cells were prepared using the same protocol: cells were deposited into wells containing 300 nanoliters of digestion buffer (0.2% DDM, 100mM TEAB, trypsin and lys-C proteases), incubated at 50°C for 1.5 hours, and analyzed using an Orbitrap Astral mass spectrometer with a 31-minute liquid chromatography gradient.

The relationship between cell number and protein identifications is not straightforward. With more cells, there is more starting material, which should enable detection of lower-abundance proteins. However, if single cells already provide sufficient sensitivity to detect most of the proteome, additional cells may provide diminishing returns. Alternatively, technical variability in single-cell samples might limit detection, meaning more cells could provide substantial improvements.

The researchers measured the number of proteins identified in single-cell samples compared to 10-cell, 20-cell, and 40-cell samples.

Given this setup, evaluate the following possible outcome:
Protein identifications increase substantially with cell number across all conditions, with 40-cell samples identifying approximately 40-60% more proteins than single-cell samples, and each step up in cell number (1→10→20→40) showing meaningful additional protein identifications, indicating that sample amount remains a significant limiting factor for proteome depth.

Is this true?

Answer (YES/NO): NO